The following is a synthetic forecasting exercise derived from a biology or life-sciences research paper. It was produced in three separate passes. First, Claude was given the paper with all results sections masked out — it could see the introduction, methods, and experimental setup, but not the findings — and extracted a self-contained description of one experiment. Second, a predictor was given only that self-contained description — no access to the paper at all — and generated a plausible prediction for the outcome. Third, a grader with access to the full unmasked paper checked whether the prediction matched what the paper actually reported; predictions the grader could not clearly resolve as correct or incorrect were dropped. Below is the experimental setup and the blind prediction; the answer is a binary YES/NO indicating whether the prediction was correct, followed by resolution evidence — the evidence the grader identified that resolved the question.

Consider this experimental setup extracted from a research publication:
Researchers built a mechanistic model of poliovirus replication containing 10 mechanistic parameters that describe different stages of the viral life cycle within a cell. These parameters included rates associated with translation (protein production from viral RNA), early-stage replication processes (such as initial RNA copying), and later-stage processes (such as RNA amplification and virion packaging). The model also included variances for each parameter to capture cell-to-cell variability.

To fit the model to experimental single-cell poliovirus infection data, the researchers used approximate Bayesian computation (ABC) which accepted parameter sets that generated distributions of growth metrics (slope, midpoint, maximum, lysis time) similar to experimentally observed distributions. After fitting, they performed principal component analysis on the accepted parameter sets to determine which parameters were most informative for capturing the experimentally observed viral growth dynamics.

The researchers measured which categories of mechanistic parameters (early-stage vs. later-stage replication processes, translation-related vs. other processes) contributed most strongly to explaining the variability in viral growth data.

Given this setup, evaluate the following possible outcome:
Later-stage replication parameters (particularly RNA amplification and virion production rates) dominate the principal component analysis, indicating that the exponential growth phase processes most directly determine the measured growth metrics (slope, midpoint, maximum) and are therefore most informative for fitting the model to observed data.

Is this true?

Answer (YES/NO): NO